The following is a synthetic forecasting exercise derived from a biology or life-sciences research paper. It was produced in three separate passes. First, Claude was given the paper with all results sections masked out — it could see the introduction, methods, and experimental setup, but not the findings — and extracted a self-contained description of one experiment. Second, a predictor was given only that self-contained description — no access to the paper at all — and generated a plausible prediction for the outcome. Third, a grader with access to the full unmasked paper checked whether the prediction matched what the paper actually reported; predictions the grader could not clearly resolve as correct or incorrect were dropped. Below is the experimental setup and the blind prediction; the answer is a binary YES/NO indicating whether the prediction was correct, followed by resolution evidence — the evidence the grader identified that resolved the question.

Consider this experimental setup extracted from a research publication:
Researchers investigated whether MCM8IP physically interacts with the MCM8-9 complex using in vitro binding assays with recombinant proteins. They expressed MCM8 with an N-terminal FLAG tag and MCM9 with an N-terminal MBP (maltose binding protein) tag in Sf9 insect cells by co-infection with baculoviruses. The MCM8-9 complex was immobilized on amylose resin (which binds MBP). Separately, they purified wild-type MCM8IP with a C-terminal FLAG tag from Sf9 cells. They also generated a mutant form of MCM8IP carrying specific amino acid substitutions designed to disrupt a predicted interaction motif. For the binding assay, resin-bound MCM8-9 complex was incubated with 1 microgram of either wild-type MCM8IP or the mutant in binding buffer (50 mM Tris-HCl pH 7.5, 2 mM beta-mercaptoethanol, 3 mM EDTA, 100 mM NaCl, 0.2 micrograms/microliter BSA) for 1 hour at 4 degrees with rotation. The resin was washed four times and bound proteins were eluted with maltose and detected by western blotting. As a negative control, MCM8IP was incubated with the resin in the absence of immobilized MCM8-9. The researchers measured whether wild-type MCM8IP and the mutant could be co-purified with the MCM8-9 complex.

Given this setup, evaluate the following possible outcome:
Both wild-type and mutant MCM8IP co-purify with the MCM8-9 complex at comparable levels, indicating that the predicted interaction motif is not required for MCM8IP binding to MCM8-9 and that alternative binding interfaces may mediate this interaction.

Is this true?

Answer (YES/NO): NO